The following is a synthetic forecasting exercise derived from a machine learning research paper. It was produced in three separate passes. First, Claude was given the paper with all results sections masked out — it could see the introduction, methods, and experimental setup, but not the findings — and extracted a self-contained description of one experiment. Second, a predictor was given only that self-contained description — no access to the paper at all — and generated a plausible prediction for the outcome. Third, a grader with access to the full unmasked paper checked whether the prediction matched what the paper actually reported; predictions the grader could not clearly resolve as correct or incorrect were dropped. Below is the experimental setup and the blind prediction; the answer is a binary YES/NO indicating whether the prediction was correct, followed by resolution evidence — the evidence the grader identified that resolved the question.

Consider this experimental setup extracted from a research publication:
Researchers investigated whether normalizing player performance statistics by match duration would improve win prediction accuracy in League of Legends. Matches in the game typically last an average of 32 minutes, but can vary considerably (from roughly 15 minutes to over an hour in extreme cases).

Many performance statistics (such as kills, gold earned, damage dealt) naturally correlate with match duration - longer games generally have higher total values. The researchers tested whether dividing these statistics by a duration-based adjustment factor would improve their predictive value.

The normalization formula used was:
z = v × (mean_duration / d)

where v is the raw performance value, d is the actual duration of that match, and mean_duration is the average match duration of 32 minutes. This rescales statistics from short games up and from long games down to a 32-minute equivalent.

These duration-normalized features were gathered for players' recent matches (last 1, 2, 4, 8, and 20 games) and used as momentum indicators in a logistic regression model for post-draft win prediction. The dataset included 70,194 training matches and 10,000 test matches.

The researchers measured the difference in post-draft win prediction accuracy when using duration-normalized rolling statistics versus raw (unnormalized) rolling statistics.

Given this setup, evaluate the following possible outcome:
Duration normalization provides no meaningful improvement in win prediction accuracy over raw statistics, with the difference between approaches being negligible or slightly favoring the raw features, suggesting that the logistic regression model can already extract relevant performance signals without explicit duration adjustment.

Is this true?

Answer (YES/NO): NO